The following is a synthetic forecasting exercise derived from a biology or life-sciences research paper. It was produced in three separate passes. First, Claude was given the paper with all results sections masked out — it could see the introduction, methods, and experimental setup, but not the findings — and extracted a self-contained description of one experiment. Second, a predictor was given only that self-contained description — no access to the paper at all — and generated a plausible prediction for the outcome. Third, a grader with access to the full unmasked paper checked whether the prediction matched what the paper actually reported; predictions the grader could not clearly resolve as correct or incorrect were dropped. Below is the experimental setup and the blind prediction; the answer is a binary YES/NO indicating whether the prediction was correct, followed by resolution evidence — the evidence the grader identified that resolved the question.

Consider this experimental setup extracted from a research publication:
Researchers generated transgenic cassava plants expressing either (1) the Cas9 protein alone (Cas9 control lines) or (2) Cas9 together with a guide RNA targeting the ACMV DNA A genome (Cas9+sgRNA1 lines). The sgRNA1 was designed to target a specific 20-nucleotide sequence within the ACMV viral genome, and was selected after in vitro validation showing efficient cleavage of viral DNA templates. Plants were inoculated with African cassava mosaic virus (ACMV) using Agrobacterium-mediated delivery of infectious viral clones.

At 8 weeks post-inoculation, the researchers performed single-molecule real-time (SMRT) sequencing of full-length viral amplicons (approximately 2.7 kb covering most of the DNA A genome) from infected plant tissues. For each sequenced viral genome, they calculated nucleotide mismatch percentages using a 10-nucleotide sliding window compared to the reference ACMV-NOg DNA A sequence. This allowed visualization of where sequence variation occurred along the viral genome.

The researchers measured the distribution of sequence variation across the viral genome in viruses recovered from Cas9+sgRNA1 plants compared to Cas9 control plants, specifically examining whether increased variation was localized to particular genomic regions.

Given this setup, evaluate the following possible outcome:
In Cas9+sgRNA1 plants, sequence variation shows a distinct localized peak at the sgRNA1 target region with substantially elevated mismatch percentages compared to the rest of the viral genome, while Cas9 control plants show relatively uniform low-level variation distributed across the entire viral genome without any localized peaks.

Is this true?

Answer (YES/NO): YES